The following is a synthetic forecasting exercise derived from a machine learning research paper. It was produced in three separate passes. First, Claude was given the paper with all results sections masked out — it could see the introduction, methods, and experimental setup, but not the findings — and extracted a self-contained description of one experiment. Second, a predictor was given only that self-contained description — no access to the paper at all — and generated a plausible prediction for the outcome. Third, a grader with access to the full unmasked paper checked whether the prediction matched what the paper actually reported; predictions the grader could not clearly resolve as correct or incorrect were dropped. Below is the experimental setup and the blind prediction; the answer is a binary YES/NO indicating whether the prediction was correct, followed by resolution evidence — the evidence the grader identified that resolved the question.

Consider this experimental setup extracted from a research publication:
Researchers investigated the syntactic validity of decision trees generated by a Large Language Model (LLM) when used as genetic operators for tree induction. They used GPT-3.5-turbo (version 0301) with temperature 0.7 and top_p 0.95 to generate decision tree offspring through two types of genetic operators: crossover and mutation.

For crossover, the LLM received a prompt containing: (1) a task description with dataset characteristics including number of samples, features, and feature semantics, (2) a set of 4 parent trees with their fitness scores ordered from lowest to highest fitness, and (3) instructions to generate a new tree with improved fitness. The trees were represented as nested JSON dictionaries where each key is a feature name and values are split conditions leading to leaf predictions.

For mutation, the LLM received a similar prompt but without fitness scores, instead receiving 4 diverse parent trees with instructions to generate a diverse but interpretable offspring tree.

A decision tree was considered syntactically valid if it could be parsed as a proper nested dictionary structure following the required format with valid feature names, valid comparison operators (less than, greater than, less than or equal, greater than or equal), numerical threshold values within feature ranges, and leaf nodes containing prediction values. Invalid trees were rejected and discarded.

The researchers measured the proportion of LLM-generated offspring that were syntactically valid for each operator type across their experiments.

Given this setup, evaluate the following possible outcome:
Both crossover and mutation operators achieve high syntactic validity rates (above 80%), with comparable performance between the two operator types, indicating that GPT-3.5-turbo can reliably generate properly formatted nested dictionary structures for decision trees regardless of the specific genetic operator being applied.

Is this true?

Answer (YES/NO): YES